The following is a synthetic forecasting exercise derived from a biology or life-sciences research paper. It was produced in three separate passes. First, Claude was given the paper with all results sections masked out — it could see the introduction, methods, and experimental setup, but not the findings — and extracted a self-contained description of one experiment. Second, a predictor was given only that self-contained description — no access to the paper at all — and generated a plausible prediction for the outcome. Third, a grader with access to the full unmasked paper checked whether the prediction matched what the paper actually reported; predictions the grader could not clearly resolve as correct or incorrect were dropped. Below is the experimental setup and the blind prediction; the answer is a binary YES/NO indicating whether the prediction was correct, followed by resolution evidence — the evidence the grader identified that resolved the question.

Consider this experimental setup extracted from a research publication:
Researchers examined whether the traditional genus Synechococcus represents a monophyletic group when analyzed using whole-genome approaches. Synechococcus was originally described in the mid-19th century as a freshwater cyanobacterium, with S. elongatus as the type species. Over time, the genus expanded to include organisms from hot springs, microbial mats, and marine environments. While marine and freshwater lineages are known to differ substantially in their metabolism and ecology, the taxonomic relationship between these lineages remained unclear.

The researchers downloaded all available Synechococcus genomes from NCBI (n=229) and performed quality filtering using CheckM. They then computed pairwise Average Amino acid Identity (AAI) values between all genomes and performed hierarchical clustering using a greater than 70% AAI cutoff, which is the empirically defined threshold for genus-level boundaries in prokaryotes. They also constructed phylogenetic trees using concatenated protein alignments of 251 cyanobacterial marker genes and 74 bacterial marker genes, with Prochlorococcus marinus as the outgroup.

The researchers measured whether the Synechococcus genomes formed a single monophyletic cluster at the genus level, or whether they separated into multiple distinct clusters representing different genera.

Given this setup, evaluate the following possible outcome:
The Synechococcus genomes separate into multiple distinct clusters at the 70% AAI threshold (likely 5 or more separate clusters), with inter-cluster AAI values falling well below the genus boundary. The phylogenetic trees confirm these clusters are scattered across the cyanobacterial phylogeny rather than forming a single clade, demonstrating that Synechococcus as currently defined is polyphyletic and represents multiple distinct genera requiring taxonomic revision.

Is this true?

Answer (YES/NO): YES